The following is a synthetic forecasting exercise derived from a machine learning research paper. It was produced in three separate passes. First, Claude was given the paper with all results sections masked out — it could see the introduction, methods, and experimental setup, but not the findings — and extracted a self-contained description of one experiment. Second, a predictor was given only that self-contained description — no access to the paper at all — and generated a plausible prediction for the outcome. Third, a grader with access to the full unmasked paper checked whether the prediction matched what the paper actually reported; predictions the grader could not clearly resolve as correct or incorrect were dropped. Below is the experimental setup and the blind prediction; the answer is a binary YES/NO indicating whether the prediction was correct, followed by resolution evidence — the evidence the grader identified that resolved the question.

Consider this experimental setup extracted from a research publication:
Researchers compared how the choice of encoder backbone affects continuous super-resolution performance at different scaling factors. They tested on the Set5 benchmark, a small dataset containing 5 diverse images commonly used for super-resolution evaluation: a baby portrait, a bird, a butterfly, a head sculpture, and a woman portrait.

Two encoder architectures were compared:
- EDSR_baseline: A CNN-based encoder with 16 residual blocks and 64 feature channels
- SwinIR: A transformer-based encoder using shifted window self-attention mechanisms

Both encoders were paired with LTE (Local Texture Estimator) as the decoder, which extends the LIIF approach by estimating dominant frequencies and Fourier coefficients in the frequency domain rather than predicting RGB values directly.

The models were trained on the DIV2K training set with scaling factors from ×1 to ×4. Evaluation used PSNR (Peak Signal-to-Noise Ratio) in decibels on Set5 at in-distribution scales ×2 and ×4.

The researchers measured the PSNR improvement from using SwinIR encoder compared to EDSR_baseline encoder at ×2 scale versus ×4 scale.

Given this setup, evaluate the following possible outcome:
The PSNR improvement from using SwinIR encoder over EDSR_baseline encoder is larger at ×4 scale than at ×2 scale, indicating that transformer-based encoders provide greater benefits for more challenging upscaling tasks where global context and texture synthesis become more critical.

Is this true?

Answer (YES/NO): YES